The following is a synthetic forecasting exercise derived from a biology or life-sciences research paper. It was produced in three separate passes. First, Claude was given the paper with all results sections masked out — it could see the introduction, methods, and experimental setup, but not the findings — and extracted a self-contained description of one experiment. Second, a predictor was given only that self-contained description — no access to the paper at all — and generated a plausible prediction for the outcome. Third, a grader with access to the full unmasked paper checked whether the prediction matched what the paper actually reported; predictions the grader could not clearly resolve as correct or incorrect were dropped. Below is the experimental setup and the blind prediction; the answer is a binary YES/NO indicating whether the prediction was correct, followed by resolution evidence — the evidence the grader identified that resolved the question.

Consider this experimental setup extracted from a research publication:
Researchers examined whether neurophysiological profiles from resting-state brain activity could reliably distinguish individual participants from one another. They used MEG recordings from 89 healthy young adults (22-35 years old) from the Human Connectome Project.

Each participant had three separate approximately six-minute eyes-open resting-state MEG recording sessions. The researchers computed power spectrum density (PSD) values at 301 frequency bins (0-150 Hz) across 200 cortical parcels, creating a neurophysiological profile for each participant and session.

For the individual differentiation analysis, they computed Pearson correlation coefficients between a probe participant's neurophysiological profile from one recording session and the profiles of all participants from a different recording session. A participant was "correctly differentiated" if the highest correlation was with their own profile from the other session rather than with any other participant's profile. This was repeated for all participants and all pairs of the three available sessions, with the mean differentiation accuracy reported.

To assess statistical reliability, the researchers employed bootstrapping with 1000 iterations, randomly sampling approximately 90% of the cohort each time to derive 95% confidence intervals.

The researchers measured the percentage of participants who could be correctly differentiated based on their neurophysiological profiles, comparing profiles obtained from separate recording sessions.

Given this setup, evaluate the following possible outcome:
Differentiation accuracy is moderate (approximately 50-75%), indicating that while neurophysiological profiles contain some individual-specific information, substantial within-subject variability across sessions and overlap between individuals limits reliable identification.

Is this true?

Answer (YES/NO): NO